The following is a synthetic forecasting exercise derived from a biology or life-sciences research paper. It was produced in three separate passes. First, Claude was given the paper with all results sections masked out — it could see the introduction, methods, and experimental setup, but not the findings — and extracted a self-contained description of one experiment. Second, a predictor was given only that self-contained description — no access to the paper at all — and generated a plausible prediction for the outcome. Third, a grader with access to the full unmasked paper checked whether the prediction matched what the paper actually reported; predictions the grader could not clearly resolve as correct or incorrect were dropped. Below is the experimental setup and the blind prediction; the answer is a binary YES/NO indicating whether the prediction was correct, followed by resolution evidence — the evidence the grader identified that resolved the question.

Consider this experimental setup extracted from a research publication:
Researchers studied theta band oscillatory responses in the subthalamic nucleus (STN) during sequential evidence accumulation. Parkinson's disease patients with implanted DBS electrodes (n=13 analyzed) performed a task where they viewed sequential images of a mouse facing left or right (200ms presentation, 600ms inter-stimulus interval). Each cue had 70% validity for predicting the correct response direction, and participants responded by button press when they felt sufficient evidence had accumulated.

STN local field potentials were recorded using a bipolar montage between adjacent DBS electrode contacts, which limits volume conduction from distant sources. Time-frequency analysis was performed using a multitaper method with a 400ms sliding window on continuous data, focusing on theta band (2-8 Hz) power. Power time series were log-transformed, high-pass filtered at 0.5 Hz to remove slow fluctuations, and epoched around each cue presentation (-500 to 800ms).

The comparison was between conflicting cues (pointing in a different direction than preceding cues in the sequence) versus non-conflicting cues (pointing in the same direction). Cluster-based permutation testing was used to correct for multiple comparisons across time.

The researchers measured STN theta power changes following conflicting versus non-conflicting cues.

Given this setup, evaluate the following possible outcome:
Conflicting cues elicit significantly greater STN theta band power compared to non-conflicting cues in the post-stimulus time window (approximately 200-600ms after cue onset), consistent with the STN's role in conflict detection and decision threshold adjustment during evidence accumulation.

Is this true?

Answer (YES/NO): NO